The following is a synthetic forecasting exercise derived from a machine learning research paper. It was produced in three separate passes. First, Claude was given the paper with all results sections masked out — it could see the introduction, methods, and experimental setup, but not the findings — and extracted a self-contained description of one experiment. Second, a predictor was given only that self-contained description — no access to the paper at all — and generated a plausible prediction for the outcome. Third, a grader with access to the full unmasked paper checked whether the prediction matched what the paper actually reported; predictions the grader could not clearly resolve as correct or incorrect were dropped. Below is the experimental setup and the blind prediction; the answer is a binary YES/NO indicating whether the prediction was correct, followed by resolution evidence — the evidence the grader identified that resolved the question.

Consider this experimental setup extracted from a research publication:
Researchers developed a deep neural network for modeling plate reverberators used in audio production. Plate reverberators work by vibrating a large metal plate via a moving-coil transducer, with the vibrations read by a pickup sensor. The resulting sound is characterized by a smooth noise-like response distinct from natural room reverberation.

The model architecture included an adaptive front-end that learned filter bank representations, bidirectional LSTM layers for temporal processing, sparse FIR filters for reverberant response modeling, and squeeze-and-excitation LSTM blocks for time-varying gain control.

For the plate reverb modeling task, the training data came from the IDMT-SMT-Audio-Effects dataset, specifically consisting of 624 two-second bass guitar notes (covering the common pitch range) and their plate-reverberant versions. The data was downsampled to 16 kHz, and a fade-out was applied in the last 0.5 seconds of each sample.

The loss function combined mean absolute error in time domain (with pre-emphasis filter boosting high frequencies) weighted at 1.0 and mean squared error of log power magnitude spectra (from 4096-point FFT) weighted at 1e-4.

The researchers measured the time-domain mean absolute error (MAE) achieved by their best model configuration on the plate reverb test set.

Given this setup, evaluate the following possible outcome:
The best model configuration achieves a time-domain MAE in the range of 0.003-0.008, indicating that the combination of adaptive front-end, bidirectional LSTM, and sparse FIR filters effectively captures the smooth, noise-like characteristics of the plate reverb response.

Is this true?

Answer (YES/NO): NO